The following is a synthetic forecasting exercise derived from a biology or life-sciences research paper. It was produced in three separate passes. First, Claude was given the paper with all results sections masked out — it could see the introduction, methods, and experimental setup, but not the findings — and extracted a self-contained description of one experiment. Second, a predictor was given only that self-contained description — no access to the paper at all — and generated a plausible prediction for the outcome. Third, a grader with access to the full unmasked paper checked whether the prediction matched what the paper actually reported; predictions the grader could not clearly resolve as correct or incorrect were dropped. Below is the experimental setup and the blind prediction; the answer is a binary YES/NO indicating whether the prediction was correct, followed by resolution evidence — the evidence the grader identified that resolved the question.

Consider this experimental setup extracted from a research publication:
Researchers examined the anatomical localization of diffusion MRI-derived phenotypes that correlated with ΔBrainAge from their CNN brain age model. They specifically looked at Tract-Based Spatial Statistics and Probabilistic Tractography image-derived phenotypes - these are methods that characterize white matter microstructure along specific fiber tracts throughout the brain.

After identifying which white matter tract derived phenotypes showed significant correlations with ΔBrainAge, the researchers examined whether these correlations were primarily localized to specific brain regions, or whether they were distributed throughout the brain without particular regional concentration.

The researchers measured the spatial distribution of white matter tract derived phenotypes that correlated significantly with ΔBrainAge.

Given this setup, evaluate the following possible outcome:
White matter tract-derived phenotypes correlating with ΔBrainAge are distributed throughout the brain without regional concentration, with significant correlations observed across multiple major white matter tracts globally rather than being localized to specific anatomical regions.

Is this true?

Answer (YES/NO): YES